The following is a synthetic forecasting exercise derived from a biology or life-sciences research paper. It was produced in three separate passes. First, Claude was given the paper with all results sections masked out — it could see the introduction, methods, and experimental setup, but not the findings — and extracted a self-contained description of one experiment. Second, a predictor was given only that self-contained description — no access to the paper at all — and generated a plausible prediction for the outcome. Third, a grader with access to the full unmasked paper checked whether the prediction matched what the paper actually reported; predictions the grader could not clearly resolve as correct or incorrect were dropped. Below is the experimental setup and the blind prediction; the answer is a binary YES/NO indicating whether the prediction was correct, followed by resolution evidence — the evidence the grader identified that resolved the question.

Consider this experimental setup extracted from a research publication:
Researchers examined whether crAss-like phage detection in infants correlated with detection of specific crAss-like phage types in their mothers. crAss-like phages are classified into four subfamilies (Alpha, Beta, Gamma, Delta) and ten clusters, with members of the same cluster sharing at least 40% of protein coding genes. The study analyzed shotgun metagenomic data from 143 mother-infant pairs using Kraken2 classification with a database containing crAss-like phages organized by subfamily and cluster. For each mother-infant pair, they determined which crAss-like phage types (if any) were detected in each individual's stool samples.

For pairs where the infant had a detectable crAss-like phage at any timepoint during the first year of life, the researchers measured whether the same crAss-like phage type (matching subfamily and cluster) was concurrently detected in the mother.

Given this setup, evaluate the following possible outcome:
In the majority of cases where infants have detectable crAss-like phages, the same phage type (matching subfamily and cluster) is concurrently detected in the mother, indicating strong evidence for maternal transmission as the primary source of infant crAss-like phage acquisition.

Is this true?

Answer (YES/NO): NO